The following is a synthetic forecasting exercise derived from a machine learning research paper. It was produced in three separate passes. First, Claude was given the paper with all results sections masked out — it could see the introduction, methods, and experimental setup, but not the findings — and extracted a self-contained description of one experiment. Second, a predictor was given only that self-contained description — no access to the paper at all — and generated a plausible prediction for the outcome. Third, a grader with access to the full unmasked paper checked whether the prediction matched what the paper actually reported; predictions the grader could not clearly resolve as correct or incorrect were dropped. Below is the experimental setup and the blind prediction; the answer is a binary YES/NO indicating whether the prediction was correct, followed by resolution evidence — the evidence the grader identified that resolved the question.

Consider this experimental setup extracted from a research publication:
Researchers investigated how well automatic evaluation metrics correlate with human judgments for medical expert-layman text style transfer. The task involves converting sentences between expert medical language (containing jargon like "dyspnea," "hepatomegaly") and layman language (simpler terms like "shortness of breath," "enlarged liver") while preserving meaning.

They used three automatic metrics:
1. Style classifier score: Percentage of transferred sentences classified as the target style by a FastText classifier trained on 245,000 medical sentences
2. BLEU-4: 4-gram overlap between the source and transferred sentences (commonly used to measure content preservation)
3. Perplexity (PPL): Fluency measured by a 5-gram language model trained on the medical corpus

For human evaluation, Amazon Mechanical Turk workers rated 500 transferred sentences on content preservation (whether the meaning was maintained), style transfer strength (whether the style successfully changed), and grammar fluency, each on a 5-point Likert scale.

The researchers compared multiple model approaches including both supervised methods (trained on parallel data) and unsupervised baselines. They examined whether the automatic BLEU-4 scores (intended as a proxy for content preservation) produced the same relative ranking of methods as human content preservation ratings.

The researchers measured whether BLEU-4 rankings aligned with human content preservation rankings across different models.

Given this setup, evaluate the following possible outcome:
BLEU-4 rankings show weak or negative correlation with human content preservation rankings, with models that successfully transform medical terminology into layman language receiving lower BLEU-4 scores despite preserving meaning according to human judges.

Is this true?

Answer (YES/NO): NO